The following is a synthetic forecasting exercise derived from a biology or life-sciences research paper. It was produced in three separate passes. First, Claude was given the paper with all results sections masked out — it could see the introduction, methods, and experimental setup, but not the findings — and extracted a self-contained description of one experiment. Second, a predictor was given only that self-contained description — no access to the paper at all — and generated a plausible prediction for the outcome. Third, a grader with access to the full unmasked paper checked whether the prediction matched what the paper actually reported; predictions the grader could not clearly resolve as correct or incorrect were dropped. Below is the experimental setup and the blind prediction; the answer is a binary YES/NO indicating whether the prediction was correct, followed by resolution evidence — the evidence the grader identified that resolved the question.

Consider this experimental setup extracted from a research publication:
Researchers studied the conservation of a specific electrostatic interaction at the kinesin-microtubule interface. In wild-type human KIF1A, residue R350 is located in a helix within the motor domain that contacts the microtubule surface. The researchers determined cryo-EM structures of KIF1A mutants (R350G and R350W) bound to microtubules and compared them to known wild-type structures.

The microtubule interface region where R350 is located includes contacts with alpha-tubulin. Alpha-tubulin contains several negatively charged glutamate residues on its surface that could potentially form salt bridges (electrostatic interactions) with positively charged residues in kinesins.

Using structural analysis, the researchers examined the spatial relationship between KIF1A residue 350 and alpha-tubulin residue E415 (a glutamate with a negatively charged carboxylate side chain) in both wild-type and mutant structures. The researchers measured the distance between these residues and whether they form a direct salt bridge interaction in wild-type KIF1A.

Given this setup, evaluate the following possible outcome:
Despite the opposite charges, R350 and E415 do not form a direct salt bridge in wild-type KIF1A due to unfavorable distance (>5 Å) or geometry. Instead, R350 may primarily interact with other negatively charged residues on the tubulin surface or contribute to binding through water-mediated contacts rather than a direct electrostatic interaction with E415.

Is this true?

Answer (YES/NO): NO